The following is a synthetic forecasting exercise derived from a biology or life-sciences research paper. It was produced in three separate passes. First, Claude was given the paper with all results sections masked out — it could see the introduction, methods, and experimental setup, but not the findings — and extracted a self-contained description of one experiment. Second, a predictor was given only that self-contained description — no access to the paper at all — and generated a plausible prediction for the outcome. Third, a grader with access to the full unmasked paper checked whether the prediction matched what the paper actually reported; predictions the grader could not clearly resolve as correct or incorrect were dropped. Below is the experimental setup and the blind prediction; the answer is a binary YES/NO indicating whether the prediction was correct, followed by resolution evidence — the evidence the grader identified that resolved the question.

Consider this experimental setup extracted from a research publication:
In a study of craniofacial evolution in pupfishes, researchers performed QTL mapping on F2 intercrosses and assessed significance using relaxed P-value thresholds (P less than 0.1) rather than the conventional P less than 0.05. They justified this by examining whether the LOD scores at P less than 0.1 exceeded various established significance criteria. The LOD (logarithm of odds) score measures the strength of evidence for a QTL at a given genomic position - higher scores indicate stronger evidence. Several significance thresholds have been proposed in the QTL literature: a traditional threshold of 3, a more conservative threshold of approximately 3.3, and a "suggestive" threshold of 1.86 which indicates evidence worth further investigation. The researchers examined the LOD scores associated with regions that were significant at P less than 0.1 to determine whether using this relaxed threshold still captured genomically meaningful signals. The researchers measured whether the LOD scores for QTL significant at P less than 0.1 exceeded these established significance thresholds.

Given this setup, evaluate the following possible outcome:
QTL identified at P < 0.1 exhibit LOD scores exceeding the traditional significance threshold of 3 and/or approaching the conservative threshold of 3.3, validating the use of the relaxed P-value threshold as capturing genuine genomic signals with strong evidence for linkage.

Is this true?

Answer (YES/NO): YES